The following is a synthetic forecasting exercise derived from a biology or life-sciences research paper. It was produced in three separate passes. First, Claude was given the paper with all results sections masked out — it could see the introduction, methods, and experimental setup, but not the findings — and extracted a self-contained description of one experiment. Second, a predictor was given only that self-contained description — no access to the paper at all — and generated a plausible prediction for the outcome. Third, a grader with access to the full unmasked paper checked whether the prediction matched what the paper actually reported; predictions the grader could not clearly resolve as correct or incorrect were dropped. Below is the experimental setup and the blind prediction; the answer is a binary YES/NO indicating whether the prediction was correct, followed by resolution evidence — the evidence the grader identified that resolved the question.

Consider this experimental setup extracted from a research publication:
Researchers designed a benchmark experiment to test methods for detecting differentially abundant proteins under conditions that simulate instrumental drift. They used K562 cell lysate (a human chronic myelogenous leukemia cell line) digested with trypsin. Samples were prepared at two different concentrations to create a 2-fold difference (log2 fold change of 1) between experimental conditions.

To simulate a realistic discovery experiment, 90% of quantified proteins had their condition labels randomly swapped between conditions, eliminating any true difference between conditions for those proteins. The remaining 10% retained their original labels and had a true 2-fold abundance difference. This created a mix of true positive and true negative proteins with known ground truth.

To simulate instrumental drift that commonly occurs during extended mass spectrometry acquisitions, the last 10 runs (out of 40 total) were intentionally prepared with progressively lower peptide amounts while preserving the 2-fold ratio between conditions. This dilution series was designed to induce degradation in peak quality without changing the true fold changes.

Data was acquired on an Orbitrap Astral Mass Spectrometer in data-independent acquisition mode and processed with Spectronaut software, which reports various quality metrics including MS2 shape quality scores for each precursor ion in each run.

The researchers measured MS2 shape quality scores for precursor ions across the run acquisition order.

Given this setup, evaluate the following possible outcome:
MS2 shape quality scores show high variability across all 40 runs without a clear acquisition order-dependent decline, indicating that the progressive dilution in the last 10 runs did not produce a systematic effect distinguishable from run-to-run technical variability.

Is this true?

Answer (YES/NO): NO